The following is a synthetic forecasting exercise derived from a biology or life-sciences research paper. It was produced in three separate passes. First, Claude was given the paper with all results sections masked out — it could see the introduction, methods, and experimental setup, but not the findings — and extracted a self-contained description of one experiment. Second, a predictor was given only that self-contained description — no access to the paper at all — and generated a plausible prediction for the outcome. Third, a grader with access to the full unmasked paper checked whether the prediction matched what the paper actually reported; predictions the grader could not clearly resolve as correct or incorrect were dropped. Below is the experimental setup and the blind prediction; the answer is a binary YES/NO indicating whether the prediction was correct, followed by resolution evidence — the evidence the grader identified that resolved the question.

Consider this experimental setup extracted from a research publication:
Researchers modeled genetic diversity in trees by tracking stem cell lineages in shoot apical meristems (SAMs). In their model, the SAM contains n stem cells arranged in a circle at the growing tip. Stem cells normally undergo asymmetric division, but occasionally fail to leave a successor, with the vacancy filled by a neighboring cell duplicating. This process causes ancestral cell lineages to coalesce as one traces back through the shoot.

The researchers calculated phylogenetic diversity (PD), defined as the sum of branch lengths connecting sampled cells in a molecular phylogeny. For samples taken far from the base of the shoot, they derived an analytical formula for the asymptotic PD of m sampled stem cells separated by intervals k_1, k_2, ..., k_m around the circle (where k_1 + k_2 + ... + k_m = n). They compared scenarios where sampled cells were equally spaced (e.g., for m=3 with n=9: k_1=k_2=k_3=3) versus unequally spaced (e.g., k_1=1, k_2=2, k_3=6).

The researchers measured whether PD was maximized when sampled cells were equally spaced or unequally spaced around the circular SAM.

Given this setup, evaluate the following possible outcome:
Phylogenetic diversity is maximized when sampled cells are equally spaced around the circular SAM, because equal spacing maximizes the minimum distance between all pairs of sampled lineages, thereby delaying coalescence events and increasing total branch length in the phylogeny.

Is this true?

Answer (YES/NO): YES